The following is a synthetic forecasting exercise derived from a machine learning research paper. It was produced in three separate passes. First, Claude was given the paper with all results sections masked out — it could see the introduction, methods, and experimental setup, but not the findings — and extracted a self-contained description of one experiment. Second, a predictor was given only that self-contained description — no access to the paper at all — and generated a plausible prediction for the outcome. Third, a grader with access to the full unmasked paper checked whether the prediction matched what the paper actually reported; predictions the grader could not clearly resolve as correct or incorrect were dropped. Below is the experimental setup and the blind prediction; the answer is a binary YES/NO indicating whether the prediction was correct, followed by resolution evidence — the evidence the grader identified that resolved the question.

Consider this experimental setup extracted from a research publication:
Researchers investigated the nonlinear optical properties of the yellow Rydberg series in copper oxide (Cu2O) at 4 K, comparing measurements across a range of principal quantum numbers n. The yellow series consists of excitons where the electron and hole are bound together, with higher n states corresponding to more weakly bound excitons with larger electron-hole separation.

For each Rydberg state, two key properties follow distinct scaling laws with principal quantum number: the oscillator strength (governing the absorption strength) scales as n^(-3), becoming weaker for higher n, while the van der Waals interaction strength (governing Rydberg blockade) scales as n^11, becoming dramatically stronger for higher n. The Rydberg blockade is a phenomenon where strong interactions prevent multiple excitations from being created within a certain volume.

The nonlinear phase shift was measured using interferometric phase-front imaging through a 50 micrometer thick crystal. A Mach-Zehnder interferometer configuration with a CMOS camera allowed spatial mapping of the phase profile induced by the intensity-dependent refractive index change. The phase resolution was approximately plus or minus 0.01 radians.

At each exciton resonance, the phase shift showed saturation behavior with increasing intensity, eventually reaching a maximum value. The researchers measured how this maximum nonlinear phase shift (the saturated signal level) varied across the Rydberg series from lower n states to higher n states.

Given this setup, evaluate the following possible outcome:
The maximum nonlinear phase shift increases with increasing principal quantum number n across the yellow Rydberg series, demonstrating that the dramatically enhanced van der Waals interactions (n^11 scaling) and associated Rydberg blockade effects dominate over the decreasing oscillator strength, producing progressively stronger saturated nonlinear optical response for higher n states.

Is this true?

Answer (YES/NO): NO